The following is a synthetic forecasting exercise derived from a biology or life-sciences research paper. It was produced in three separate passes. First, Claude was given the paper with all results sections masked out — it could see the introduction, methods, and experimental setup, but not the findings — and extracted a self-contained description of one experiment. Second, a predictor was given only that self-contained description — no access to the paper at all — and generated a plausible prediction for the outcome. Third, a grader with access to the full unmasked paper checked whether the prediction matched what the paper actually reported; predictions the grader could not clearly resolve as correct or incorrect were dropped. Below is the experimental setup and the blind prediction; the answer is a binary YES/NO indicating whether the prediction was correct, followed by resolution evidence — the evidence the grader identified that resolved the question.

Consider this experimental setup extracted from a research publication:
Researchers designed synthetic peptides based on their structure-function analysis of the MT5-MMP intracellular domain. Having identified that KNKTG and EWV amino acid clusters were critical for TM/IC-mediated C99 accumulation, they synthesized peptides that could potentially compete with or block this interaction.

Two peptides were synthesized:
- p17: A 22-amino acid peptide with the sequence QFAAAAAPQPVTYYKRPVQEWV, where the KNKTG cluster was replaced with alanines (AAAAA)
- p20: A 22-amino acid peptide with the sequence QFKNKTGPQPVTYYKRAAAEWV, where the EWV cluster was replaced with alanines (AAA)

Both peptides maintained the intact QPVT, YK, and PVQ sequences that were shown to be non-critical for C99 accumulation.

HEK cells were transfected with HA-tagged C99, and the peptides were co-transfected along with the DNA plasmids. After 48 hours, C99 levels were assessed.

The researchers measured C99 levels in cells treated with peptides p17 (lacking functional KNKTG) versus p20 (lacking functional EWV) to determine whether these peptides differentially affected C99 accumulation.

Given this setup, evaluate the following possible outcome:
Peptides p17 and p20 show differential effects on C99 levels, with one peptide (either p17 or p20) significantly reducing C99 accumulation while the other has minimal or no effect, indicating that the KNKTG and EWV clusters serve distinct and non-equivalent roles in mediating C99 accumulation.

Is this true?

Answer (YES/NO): YES